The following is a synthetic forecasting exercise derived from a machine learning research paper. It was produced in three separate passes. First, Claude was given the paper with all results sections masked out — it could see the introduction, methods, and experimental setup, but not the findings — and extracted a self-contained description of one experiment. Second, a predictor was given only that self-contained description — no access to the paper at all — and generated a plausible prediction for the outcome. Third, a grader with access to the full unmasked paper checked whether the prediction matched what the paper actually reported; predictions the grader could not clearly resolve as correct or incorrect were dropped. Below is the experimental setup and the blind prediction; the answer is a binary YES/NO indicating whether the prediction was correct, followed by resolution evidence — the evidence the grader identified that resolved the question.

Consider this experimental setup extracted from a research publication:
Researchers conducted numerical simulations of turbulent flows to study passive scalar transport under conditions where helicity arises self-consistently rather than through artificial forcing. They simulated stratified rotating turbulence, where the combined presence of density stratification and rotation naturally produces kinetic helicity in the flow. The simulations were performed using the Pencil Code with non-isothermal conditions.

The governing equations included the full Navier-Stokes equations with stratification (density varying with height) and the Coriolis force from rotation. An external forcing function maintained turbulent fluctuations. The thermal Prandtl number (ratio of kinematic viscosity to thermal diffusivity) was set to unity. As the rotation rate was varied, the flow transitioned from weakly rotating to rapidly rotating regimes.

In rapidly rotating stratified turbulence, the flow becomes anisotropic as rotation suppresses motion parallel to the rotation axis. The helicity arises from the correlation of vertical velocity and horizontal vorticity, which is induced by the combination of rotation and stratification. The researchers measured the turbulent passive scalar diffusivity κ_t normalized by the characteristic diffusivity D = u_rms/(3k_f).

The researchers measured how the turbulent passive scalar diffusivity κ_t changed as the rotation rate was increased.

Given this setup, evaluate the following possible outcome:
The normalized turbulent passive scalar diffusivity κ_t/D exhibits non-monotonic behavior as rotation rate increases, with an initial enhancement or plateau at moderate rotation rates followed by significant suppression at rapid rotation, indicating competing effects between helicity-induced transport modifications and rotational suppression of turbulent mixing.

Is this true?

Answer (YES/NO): NO